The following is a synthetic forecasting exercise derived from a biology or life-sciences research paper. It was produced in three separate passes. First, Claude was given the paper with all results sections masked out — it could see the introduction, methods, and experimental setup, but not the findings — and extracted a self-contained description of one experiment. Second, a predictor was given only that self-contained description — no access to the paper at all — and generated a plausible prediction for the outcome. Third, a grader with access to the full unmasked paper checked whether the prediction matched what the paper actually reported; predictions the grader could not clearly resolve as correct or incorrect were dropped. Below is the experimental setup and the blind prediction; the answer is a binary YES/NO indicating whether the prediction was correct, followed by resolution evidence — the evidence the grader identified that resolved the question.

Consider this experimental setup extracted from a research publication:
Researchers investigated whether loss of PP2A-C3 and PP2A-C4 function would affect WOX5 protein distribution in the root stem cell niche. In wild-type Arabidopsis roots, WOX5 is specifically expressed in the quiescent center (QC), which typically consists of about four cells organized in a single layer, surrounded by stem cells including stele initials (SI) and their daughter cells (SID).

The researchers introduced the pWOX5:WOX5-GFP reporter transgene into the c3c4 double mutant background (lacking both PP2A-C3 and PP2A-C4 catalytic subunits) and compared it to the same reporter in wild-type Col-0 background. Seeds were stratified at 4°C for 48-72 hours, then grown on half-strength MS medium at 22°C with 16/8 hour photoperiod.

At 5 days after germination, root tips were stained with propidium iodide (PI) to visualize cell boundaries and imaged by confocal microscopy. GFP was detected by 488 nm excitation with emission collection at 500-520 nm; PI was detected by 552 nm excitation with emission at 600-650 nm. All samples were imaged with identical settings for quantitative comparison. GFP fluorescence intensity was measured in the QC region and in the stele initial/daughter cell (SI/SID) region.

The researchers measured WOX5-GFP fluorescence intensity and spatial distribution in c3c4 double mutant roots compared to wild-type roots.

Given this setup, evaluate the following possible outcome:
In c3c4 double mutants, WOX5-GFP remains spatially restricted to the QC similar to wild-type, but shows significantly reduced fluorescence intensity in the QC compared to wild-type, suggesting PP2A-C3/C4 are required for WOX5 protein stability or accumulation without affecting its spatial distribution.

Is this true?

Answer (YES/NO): NO